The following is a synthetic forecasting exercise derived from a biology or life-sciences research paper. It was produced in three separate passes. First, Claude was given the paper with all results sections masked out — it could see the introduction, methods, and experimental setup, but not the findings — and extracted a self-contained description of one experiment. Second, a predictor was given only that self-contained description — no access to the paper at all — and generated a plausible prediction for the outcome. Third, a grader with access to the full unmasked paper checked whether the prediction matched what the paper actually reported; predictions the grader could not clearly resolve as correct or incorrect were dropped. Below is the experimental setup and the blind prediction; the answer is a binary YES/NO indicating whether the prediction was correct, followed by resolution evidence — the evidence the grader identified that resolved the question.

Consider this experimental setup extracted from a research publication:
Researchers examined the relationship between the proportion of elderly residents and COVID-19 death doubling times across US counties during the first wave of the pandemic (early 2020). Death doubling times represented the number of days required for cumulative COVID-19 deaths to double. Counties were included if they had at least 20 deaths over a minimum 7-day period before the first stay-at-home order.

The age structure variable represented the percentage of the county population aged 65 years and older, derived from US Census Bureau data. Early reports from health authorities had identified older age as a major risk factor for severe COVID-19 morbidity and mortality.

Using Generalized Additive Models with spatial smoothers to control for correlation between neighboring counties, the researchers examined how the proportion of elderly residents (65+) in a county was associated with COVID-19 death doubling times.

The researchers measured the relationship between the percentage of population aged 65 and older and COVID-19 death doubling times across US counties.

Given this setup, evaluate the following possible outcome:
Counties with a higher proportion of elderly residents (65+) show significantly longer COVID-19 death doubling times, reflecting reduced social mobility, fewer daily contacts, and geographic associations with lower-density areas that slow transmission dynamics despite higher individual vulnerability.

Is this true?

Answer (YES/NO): NO